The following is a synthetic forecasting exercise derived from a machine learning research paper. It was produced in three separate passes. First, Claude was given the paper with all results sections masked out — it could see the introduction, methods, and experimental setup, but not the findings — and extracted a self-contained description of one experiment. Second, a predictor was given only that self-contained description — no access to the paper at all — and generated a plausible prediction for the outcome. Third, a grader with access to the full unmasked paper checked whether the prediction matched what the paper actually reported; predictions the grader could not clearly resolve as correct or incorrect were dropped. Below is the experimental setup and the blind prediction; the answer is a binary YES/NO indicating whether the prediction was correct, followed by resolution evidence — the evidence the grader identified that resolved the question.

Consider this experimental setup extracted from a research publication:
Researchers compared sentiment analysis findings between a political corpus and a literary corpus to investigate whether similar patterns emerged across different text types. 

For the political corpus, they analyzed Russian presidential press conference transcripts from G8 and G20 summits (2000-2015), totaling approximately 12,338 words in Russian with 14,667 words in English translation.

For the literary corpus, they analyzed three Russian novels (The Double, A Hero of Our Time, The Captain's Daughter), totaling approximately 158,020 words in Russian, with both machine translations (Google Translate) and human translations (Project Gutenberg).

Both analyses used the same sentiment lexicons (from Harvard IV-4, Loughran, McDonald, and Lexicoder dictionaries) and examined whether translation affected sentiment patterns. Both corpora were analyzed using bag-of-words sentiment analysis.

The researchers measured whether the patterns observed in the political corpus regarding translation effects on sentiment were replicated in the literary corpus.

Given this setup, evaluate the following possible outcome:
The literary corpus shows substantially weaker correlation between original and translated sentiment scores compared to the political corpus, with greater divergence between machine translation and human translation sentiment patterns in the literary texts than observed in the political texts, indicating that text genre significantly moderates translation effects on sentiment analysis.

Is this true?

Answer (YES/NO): NO